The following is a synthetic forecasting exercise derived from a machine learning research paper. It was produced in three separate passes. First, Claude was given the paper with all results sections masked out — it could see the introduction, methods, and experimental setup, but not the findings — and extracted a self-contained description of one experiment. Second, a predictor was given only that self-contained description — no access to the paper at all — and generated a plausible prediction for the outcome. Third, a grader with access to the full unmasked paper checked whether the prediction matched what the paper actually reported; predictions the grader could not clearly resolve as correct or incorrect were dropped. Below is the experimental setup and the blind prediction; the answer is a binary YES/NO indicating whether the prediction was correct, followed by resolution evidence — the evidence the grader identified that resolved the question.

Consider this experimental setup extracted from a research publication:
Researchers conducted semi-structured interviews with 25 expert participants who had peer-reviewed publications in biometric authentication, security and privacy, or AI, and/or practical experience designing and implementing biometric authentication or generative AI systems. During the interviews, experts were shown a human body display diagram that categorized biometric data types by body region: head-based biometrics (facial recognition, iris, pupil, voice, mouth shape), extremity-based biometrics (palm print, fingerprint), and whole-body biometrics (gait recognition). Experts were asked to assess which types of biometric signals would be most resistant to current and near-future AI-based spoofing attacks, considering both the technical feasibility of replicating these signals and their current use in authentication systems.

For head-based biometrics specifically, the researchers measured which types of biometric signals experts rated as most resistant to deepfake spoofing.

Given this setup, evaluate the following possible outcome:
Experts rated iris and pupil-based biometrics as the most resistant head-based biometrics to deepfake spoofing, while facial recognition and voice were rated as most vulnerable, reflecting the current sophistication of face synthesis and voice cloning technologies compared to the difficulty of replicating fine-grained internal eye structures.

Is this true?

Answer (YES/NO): NO